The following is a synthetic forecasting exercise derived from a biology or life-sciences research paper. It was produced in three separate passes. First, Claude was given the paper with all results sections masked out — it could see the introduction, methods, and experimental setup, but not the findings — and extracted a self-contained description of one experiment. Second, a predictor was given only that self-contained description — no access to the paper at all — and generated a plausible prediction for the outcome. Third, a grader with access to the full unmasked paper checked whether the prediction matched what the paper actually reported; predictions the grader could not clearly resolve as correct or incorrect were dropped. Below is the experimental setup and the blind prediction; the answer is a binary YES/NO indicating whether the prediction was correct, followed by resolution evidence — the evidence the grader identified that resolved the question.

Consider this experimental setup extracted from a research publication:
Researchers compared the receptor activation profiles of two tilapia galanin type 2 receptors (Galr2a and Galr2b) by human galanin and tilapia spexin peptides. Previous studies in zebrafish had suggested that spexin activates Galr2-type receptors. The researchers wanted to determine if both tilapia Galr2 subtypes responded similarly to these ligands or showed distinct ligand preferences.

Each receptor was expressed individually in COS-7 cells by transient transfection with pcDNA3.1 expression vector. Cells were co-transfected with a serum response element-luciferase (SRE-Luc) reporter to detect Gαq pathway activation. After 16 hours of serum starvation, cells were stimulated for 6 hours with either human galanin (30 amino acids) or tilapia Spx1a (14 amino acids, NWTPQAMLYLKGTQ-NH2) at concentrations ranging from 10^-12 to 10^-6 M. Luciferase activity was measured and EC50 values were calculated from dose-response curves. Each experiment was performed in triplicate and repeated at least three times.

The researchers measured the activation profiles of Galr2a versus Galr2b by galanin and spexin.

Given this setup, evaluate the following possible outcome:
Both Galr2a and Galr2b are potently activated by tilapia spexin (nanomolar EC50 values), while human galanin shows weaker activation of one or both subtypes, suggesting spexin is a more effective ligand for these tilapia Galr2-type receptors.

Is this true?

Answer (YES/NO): NO